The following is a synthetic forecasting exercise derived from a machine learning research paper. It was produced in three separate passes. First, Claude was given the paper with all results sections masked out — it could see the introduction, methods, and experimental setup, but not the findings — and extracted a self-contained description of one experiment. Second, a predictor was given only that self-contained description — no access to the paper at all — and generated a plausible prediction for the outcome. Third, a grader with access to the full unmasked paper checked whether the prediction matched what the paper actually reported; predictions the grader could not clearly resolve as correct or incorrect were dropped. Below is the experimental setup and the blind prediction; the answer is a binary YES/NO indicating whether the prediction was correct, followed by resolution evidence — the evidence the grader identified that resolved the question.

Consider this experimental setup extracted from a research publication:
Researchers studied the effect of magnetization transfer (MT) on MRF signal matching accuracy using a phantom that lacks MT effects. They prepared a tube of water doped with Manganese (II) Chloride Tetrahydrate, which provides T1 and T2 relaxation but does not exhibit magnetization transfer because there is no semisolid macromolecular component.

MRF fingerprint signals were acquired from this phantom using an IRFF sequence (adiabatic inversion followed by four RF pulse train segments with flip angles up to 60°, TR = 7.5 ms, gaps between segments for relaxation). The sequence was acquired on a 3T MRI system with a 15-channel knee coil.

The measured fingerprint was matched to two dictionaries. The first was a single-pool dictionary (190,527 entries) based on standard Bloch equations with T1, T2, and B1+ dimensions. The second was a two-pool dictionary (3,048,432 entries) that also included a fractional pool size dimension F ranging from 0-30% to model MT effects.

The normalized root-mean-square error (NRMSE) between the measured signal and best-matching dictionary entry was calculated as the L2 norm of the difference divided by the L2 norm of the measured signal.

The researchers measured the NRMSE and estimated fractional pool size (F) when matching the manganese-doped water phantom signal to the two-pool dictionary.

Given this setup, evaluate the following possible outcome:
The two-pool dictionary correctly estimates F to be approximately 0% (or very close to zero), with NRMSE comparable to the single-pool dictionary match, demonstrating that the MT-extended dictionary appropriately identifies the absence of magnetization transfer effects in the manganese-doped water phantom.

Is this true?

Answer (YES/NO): NO